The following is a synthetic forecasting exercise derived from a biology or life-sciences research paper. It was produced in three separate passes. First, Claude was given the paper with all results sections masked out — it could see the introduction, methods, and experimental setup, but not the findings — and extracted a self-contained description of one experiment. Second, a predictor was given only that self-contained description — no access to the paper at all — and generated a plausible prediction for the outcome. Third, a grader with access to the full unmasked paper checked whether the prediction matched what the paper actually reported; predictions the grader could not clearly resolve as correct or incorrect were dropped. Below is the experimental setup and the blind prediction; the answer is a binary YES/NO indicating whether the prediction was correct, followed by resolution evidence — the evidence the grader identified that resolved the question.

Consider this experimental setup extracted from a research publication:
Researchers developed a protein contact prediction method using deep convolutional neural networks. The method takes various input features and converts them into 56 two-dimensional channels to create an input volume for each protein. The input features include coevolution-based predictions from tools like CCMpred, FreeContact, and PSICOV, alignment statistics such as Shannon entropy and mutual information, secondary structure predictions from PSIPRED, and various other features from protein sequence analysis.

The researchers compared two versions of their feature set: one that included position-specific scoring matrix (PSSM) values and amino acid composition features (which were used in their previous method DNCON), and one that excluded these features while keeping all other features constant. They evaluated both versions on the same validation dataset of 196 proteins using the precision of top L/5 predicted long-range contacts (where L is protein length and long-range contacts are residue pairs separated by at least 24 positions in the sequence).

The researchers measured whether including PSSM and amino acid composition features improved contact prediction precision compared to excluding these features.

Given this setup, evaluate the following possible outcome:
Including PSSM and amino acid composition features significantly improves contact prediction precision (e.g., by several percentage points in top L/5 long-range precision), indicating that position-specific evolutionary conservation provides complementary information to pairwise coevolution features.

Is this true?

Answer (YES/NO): NO